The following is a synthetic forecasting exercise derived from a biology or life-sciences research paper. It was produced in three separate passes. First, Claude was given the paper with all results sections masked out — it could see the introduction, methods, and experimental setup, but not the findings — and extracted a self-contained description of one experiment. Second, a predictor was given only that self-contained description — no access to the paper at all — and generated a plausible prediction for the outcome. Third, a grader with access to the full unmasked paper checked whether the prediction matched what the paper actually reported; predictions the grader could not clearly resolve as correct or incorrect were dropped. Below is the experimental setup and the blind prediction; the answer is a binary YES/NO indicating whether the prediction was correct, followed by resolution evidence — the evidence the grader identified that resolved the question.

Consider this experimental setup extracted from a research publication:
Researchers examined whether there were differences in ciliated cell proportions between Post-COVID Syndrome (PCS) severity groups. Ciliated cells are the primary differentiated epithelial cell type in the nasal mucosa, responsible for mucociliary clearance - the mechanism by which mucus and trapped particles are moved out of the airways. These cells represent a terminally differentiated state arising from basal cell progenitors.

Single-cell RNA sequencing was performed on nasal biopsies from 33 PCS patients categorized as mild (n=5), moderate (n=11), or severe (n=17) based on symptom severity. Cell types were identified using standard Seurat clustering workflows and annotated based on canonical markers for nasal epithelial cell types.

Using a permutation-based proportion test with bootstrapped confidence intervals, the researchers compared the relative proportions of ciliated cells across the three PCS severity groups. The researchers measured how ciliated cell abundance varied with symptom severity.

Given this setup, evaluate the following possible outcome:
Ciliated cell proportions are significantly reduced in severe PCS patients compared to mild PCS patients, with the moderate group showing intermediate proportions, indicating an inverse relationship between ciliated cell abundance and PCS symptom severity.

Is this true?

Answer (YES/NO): YES